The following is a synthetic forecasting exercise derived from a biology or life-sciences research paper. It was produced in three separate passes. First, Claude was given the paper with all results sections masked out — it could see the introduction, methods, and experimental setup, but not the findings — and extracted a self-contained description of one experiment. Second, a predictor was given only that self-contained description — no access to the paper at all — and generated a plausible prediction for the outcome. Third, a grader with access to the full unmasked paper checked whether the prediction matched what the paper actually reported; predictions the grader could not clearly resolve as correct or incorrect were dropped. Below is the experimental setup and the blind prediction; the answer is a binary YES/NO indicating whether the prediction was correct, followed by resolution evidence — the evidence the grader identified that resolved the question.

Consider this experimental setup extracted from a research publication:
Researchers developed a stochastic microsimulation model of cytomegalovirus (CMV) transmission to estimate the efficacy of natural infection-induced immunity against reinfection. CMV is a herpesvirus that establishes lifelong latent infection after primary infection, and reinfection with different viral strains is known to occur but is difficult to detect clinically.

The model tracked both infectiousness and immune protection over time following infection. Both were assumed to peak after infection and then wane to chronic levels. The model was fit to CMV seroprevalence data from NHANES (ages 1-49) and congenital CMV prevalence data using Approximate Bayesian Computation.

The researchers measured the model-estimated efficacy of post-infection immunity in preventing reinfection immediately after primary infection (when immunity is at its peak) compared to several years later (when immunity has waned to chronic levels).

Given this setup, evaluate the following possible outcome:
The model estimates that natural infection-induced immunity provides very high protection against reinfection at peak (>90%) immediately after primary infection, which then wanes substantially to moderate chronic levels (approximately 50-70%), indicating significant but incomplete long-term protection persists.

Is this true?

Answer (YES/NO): NO